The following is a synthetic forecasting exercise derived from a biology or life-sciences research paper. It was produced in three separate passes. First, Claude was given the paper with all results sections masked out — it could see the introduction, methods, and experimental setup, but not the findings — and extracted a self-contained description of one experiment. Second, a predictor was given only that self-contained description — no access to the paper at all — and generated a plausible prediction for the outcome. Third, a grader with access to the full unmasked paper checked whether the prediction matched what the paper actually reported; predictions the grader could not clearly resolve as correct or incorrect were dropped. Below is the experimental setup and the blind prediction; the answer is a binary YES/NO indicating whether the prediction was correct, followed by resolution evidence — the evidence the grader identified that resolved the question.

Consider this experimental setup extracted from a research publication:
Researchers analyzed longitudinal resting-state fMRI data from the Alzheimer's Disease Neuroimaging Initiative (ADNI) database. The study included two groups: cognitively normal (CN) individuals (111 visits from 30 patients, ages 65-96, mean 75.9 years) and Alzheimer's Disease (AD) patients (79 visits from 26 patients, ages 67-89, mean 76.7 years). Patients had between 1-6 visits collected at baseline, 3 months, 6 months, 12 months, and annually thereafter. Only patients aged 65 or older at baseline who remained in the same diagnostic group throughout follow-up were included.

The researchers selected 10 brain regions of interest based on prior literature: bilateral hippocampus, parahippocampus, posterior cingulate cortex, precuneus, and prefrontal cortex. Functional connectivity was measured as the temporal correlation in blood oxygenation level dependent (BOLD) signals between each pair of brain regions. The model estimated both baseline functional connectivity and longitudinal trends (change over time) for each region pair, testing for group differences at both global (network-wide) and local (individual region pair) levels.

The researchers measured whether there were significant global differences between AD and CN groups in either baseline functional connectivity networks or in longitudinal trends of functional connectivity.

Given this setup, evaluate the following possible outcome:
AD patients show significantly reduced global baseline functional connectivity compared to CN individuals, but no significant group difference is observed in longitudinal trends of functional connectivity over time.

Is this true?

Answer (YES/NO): NO